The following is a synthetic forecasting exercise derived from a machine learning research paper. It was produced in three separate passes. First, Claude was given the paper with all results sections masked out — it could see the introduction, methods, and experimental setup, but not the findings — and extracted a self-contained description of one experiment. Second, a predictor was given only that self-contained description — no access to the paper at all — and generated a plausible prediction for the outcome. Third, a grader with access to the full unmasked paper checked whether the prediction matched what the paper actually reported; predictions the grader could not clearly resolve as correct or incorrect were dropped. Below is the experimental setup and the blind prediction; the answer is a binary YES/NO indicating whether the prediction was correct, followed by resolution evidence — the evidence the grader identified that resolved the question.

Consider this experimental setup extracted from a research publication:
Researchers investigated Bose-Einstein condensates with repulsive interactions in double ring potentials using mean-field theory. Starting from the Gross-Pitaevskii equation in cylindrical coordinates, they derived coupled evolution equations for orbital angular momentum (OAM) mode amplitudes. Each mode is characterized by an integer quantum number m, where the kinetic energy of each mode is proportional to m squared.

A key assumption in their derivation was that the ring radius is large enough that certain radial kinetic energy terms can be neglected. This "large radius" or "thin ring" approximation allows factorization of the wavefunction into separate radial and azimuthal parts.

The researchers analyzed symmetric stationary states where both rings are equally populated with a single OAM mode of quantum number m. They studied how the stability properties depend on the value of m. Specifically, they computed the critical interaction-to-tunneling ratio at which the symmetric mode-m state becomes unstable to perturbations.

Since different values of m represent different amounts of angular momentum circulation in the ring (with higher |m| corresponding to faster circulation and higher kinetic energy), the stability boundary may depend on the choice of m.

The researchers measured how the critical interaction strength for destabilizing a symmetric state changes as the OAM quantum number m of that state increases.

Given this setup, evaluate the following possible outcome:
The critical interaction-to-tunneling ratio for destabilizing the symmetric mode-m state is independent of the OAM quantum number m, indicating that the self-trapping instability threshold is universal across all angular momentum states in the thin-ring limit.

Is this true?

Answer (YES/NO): YES